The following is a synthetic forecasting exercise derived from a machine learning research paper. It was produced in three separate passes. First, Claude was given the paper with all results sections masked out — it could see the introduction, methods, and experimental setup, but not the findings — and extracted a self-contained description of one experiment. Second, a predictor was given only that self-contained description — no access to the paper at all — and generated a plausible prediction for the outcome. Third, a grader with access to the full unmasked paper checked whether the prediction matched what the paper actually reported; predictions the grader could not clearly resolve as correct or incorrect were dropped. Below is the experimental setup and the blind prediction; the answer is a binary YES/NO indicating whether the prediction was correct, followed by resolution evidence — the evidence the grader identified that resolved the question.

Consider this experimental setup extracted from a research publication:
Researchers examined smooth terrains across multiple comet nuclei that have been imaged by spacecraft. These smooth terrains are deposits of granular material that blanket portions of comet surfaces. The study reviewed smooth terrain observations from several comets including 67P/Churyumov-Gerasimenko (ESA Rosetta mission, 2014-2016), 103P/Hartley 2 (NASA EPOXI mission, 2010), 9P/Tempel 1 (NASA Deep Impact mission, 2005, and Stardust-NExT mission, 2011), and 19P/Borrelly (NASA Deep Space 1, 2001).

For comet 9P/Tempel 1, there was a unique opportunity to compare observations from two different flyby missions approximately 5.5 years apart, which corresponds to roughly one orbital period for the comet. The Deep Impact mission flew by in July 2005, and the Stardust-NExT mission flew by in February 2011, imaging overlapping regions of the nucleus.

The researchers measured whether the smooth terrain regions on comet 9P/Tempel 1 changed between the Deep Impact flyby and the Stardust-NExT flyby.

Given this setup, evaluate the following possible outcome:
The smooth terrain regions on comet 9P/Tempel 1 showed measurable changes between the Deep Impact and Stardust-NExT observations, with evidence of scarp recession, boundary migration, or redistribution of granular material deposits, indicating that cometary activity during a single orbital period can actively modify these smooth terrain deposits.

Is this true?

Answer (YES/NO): YES